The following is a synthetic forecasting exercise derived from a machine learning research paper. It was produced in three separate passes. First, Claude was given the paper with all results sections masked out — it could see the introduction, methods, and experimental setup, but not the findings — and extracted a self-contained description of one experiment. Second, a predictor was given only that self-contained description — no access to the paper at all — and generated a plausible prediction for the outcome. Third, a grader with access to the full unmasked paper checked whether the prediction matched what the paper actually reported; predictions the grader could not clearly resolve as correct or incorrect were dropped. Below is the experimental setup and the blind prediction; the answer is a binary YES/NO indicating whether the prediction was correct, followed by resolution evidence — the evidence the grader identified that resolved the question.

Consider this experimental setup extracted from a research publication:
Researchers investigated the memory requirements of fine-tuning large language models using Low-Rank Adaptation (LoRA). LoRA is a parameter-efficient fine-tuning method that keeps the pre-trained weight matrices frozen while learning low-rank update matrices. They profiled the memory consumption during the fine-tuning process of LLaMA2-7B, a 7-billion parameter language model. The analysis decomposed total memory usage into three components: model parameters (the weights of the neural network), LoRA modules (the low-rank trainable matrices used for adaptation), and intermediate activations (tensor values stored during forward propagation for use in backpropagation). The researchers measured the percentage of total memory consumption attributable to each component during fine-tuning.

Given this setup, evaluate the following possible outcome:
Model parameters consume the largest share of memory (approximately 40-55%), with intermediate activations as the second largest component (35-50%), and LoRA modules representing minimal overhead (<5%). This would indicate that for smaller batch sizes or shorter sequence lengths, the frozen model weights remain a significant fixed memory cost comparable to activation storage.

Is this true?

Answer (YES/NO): NO